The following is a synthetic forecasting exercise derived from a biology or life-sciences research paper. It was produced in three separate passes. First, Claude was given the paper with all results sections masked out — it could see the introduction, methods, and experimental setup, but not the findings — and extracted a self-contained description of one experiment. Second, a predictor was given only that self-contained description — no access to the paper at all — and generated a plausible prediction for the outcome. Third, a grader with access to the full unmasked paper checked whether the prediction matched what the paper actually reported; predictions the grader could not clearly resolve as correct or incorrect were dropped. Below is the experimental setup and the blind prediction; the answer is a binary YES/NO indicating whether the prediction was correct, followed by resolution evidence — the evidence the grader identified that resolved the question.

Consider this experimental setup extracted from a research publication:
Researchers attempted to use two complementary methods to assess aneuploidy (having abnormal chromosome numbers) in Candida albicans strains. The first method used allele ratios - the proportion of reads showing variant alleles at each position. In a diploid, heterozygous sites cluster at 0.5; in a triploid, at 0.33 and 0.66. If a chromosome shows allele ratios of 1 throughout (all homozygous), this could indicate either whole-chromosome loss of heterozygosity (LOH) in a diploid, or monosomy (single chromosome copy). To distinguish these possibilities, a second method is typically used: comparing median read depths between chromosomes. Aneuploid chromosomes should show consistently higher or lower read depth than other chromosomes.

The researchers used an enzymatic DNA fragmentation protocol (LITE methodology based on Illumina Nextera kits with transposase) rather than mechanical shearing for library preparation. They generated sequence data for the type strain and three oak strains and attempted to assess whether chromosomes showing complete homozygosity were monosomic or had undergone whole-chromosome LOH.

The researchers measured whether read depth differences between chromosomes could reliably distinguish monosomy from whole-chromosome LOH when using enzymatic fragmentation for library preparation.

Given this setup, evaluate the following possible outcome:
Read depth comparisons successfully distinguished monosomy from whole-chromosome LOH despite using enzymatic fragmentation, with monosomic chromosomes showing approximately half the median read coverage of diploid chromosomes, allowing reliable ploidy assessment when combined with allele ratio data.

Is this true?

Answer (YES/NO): NO